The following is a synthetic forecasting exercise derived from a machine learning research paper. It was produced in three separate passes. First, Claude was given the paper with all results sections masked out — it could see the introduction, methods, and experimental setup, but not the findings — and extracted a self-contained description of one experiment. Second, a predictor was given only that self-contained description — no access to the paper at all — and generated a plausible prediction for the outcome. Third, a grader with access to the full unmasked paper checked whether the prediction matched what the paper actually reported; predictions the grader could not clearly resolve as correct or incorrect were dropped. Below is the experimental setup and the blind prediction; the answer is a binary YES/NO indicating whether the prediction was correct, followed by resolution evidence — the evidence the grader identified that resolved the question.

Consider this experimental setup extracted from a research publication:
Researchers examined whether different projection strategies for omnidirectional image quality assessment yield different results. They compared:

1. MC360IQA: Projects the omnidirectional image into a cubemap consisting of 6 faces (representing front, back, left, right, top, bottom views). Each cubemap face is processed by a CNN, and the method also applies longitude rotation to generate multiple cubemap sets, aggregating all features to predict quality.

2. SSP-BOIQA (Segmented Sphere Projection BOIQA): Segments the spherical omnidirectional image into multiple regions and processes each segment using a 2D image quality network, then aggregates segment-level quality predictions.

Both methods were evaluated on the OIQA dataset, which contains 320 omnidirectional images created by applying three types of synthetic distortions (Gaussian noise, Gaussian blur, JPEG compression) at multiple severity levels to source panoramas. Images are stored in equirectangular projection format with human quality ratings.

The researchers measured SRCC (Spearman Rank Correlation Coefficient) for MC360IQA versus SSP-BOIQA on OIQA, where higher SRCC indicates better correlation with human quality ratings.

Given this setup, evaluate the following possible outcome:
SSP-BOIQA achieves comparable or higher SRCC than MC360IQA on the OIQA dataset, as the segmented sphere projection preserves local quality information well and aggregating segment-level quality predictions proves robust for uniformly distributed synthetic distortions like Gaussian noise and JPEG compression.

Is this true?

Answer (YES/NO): NO